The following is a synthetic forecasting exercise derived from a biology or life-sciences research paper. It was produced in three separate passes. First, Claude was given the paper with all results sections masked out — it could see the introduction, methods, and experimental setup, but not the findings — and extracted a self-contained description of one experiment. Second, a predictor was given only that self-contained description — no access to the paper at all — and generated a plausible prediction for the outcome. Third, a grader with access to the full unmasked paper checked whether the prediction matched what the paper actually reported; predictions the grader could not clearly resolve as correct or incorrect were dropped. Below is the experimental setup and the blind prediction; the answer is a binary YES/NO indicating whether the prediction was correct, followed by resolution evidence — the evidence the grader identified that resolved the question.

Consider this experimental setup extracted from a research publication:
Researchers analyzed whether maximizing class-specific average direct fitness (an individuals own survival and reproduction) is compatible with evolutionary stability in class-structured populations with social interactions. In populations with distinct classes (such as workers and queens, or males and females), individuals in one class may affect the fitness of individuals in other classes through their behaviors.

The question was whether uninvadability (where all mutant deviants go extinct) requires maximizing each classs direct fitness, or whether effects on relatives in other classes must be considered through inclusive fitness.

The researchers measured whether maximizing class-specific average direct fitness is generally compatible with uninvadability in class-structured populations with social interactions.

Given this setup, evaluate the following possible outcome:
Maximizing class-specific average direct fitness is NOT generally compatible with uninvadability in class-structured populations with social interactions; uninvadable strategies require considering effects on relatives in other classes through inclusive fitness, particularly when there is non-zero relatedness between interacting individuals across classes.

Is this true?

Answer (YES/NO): YES